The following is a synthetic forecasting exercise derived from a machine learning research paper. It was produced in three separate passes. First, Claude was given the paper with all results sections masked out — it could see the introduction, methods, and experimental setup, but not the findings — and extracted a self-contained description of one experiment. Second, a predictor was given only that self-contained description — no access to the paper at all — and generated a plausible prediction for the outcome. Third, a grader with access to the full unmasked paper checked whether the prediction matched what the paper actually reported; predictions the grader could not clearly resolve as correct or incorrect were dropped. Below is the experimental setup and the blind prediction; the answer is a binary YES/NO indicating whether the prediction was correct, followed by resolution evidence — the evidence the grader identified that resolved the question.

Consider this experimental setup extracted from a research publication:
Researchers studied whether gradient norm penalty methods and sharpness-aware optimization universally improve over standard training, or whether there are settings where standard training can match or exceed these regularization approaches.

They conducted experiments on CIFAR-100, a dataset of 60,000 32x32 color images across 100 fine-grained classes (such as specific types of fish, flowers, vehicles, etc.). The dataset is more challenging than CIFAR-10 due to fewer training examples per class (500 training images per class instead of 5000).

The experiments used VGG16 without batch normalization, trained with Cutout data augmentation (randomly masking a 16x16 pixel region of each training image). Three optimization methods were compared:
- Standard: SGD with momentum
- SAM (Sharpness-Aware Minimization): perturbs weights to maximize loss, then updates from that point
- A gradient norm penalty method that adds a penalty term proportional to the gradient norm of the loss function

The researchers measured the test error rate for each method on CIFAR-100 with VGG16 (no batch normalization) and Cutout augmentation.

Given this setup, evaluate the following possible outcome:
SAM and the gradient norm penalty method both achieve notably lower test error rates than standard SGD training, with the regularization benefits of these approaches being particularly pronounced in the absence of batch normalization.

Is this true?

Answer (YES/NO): NO